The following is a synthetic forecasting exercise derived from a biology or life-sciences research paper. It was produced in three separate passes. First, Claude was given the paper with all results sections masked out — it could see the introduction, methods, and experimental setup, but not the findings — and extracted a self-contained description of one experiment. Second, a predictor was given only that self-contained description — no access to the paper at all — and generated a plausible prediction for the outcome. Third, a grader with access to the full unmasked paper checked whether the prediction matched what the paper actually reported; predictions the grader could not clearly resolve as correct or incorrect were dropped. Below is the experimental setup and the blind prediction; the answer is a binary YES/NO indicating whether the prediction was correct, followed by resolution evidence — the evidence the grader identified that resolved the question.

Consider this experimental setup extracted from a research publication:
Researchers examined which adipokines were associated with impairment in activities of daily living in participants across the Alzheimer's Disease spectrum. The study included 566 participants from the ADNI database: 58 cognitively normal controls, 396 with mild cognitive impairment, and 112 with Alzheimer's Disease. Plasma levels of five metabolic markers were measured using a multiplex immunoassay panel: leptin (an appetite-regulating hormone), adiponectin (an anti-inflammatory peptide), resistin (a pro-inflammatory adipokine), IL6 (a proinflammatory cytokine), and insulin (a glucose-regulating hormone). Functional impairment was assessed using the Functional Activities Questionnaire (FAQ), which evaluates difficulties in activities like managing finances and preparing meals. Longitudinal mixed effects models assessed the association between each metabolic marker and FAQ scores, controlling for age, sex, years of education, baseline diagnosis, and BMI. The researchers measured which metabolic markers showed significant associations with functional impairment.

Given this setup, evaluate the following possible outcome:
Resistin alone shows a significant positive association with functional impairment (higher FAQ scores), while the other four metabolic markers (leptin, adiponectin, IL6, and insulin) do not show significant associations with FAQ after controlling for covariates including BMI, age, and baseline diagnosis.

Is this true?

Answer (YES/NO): NO